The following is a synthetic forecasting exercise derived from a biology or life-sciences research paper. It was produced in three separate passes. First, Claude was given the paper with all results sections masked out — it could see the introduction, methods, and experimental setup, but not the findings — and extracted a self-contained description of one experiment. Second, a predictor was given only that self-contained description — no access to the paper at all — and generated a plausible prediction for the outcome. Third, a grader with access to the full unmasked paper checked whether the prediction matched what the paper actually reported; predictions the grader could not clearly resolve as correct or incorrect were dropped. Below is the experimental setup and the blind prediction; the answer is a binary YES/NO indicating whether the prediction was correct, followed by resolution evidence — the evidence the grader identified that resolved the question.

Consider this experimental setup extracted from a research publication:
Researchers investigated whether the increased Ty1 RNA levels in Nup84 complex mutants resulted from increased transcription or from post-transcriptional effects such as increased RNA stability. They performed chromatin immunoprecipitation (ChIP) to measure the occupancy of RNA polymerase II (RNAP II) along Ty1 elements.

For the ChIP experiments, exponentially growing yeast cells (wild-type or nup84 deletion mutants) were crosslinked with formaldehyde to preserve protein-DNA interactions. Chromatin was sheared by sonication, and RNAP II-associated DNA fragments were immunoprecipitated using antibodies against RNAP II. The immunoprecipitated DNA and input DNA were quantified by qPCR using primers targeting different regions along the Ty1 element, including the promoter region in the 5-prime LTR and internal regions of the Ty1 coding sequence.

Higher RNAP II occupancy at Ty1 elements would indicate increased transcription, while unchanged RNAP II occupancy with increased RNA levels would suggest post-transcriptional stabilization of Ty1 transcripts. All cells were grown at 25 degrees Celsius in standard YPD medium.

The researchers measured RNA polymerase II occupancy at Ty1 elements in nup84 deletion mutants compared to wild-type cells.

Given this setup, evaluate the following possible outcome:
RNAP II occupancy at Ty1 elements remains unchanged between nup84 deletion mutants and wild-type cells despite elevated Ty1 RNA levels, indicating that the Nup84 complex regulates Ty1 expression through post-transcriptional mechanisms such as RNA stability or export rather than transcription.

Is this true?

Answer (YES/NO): NO